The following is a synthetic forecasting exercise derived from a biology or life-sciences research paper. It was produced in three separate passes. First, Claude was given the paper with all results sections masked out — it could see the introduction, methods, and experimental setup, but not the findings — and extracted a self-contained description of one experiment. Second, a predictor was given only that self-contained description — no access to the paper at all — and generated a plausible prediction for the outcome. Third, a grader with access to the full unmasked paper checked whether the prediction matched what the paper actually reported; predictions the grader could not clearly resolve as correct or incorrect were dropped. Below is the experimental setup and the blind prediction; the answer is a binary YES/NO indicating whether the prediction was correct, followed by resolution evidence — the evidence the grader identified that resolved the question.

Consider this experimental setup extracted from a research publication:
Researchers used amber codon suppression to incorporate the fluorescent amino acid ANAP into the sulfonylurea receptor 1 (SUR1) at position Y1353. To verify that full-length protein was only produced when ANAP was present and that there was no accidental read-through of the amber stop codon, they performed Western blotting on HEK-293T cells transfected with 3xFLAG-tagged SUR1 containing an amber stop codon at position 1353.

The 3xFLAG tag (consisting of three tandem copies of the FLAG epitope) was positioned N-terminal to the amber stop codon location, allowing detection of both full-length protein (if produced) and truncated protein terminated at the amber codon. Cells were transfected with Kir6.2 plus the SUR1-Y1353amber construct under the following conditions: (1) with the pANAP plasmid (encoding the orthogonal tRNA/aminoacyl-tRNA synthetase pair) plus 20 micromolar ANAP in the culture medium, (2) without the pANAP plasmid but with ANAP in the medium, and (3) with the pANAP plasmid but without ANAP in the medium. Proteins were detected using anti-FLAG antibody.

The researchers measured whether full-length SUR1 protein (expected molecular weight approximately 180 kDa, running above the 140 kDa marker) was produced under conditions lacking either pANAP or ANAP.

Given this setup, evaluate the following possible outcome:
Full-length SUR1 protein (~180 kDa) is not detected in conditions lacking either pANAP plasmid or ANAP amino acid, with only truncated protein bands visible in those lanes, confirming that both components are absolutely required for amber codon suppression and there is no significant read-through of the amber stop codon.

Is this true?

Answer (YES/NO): YES